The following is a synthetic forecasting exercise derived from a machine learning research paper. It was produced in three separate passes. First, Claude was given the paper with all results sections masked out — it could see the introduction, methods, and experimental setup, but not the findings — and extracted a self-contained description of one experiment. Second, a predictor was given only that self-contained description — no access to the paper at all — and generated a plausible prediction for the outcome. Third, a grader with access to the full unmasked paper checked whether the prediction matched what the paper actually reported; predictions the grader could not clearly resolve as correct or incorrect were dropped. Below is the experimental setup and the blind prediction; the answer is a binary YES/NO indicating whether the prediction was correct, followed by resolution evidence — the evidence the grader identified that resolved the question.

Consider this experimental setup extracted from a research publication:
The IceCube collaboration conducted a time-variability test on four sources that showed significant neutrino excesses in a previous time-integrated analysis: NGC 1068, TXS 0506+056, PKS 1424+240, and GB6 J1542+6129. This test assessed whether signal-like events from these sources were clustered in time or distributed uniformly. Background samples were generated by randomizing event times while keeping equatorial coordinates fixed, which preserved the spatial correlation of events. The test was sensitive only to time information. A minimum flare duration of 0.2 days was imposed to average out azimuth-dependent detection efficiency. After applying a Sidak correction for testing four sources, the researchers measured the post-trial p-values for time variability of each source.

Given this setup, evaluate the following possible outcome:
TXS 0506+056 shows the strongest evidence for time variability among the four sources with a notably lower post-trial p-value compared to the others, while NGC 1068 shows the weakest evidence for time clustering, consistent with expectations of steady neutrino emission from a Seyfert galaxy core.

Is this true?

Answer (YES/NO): NO